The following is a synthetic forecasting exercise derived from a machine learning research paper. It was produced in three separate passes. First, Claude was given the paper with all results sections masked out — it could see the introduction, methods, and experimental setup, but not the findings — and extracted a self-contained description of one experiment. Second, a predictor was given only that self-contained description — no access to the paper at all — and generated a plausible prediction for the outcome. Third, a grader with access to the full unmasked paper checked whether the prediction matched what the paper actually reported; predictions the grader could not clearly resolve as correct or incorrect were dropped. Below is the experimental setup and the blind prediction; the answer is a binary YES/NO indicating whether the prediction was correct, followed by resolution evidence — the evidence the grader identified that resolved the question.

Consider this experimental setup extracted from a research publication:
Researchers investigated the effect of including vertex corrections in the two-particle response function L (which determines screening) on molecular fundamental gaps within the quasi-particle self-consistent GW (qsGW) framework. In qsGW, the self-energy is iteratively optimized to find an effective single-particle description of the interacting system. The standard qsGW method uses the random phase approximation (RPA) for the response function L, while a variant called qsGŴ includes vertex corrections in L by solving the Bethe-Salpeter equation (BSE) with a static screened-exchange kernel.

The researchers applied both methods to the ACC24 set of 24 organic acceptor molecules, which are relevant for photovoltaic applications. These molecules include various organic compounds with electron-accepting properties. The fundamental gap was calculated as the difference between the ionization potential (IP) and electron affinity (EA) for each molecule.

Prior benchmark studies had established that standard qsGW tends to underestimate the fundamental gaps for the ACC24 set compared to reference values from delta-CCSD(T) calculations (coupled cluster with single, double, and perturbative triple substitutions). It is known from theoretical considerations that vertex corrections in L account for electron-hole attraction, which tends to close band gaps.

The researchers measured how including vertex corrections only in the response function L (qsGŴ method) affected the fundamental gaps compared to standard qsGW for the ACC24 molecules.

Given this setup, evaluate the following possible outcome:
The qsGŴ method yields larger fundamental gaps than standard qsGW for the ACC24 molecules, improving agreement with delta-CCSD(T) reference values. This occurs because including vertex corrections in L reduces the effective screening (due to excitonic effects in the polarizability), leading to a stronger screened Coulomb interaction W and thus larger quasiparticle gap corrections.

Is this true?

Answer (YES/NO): NO